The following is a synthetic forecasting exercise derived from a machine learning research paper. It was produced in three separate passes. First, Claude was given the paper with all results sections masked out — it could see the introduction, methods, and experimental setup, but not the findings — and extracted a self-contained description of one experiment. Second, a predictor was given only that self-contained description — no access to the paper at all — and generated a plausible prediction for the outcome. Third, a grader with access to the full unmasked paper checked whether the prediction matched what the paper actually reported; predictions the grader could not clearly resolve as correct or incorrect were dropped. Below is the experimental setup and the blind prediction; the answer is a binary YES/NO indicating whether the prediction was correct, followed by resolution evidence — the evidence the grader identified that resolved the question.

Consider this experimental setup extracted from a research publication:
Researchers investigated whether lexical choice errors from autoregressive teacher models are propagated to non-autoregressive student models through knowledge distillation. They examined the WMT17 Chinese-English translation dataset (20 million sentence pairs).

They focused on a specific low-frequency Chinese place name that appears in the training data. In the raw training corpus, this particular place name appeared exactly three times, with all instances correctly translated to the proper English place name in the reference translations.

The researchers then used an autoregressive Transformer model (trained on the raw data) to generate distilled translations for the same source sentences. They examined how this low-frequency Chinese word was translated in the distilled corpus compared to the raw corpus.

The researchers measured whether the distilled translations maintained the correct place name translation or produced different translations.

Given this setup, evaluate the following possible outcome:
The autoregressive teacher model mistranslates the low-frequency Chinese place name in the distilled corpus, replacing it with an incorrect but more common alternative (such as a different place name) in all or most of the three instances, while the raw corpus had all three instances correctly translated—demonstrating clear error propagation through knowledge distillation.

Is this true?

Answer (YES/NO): YES